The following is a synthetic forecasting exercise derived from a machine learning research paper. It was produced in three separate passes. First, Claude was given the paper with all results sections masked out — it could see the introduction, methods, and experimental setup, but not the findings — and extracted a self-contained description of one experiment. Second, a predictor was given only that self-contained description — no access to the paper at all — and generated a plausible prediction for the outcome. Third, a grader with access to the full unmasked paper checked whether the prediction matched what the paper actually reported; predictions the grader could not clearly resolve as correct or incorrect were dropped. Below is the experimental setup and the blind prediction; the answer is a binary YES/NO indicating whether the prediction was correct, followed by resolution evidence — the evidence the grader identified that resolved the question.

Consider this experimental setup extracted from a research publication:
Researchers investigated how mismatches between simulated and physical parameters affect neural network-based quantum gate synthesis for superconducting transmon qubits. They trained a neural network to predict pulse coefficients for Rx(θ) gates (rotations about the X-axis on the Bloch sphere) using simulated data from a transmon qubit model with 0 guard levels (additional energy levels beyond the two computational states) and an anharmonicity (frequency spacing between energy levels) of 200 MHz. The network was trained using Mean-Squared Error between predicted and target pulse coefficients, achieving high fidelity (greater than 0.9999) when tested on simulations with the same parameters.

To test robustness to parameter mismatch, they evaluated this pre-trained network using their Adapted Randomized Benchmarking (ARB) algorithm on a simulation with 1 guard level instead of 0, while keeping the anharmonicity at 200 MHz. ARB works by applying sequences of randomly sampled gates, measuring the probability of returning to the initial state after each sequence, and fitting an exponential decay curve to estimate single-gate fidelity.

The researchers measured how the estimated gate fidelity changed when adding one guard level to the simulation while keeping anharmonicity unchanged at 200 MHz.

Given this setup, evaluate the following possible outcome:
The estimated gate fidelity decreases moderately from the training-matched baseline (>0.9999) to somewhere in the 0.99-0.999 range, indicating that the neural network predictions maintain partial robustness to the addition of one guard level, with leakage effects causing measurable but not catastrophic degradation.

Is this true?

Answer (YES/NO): YES